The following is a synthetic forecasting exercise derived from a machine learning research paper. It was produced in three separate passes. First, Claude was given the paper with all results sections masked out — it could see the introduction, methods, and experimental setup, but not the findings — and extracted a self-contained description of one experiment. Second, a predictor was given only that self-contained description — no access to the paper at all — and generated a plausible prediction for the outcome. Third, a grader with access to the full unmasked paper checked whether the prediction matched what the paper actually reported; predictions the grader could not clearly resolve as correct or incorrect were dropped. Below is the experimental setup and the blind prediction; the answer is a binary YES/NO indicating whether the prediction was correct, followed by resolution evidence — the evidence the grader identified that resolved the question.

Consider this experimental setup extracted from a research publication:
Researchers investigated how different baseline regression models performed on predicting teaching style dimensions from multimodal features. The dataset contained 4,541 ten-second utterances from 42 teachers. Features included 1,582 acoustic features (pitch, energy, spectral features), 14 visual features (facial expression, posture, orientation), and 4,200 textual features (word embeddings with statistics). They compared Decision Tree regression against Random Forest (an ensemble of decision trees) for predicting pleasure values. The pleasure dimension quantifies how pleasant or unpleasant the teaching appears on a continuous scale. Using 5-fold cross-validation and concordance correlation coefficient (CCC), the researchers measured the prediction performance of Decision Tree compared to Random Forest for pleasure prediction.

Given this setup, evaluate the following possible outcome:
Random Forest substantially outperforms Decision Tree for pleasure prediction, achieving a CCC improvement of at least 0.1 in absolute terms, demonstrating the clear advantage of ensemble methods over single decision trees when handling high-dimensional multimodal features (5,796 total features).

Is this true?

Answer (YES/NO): YES